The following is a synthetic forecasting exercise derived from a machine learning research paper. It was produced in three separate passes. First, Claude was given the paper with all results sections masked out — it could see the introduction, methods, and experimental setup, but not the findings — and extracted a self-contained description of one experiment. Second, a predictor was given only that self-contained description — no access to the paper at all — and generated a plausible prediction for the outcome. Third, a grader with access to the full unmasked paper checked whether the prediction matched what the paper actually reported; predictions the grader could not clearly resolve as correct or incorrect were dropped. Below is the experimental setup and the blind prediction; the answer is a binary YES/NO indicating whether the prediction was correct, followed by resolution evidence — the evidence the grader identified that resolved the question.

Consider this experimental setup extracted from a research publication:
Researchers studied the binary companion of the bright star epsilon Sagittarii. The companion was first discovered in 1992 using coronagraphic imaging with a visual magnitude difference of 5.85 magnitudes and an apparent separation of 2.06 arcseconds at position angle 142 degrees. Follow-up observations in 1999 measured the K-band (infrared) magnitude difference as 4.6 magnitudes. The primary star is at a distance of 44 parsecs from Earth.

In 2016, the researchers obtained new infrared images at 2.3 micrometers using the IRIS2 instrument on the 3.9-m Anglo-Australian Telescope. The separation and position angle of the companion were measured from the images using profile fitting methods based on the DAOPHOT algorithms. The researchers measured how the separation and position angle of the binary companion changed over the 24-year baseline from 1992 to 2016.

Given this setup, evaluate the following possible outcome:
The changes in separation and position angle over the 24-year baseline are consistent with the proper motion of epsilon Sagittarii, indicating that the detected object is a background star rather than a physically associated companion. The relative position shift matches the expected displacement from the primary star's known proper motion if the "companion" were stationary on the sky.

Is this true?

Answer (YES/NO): NO